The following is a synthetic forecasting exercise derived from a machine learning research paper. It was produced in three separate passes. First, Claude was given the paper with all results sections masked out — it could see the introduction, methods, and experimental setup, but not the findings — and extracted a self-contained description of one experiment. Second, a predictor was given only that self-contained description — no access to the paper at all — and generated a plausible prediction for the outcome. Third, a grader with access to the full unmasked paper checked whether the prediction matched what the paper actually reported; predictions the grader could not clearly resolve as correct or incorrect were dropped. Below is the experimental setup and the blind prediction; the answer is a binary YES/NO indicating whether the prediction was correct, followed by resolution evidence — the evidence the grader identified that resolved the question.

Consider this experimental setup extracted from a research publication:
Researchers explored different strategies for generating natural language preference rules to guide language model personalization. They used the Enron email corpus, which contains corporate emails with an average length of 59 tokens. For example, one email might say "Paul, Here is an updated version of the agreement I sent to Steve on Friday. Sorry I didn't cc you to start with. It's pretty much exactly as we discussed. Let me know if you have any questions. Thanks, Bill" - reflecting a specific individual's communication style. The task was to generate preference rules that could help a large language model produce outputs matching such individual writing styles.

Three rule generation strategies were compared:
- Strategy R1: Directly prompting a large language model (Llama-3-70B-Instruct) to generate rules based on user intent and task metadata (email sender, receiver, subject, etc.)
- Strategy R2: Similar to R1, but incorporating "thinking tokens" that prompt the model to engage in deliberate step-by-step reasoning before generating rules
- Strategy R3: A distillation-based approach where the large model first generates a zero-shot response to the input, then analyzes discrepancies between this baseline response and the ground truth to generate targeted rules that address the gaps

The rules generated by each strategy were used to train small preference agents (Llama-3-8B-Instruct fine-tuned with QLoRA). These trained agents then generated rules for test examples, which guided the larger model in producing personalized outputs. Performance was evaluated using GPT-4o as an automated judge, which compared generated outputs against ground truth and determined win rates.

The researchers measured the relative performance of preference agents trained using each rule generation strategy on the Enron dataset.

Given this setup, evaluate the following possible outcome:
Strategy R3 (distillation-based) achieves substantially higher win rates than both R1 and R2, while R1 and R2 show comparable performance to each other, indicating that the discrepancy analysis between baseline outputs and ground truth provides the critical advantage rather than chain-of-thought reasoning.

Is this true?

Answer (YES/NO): NO